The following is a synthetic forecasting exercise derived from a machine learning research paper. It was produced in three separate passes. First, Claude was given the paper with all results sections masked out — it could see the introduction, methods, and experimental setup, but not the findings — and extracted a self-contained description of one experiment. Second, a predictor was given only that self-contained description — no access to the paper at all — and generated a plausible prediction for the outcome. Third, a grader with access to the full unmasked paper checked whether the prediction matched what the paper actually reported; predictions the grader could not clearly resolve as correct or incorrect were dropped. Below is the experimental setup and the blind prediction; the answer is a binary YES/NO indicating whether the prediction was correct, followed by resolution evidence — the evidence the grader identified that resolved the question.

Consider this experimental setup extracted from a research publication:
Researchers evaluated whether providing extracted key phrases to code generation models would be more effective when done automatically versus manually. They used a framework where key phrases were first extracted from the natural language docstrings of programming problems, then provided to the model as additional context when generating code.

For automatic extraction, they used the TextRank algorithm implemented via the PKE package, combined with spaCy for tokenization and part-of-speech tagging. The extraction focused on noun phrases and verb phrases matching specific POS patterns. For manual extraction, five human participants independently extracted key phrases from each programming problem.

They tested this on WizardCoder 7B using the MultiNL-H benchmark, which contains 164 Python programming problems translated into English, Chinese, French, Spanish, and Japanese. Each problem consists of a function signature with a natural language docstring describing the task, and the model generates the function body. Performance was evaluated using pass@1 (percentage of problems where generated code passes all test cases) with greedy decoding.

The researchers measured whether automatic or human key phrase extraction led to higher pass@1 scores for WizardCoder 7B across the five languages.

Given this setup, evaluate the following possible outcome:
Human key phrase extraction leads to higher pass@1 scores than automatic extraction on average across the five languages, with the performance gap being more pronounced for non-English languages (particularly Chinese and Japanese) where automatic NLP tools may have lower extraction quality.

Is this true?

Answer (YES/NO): NO